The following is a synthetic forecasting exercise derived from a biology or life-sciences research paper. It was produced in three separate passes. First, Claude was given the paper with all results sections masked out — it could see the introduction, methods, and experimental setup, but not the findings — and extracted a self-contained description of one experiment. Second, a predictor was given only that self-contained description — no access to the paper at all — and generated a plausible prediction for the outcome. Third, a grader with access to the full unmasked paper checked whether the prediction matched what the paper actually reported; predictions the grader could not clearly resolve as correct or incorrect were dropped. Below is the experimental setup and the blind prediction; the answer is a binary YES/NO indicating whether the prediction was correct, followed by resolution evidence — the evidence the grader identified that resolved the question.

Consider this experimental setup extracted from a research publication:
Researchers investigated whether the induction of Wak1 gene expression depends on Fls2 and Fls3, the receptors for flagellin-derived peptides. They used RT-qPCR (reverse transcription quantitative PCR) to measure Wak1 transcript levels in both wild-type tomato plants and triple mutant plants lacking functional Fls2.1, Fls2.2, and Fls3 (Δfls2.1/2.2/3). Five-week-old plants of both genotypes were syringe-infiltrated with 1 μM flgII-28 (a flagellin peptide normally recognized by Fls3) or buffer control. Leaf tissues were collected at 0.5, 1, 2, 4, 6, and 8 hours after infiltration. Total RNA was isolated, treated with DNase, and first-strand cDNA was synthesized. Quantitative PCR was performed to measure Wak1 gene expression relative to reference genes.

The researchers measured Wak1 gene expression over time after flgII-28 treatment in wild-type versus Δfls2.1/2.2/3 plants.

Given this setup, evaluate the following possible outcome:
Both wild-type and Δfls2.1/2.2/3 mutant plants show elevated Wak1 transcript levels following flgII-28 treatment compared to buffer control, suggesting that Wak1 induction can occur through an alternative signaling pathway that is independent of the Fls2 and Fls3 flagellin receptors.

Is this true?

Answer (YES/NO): NO